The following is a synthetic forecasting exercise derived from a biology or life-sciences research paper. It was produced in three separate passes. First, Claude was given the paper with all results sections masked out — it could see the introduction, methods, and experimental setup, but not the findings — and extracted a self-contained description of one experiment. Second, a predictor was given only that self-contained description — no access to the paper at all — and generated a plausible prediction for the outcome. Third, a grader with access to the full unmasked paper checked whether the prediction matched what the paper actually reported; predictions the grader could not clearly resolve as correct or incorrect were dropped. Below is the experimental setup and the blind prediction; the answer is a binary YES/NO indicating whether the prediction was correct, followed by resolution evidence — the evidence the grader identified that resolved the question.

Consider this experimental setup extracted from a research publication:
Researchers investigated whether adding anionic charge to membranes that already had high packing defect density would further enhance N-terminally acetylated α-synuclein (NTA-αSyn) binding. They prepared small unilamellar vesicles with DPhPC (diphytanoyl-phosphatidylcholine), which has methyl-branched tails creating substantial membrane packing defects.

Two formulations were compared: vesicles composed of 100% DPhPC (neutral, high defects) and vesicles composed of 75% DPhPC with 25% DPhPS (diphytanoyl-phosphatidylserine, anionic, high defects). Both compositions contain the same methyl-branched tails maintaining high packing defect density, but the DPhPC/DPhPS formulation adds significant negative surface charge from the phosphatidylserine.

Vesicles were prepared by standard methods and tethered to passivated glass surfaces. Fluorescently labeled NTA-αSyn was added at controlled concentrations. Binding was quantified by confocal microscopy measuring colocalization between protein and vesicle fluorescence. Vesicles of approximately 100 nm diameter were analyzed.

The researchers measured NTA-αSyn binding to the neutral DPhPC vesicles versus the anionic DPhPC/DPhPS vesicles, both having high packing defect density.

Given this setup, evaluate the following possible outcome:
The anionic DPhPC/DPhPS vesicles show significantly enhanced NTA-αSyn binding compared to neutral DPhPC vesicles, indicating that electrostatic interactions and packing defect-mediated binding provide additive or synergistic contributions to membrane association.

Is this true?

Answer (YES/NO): YES